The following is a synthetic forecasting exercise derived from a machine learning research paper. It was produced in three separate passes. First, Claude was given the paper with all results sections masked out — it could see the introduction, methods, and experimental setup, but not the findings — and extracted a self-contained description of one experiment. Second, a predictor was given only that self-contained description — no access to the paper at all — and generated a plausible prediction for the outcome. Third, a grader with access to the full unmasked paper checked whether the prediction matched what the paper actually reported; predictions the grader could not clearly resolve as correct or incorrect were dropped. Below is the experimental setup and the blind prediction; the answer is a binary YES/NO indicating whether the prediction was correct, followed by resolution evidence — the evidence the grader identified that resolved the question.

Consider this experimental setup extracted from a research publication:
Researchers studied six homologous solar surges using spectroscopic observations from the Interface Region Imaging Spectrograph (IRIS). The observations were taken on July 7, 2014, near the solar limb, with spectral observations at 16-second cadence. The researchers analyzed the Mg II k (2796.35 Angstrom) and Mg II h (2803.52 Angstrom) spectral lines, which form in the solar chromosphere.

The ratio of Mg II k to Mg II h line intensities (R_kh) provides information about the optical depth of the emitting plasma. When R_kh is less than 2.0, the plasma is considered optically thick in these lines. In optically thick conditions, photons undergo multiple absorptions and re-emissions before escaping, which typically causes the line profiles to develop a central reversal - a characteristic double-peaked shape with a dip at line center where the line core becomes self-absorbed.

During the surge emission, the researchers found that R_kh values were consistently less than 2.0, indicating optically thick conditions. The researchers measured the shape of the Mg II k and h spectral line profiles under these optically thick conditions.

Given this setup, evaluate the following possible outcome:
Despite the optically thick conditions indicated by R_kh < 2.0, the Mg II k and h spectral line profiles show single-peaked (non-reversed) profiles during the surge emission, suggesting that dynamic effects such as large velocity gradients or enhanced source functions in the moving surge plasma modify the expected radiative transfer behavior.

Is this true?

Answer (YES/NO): NO